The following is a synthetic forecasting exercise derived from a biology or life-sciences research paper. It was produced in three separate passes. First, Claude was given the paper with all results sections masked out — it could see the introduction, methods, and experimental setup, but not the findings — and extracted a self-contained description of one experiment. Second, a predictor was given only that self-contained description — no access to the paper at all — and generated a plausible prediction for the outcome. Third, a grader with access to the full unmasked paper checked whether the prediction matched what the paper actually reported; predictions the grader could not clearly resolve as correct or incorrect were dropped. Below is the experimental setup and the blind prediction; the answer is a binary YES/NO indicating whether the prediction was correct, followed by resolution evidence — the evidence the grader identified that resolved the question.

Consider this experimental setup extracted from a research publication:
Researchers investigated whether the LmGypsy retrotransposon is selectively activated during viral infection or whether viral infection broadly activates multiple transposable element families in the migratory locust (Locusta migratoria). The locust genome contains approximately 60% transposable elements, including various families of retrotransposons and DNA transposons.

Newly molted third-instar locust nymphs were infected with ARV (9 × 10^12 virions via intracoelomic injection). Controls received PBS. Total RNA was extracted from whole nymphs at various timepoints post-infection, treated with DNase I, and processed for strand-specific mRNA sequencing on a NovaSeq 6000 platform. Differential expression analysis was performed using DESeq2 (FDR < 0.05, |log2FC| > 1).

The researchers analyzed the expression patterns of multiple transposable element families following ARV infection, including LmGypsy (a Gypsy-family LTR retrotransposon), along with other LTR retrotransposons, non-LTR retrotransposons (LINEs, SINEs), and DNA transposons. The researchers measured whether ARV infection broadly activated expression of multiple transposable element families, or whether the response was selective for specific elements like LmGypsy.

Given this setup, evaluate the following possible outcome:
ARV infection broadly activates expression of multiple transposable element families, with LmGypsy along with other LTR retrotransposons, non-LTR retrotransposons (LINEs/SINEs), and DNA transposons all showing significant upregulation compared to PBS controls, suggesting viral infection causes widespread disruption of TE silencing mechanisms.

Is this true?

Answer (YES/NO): NO